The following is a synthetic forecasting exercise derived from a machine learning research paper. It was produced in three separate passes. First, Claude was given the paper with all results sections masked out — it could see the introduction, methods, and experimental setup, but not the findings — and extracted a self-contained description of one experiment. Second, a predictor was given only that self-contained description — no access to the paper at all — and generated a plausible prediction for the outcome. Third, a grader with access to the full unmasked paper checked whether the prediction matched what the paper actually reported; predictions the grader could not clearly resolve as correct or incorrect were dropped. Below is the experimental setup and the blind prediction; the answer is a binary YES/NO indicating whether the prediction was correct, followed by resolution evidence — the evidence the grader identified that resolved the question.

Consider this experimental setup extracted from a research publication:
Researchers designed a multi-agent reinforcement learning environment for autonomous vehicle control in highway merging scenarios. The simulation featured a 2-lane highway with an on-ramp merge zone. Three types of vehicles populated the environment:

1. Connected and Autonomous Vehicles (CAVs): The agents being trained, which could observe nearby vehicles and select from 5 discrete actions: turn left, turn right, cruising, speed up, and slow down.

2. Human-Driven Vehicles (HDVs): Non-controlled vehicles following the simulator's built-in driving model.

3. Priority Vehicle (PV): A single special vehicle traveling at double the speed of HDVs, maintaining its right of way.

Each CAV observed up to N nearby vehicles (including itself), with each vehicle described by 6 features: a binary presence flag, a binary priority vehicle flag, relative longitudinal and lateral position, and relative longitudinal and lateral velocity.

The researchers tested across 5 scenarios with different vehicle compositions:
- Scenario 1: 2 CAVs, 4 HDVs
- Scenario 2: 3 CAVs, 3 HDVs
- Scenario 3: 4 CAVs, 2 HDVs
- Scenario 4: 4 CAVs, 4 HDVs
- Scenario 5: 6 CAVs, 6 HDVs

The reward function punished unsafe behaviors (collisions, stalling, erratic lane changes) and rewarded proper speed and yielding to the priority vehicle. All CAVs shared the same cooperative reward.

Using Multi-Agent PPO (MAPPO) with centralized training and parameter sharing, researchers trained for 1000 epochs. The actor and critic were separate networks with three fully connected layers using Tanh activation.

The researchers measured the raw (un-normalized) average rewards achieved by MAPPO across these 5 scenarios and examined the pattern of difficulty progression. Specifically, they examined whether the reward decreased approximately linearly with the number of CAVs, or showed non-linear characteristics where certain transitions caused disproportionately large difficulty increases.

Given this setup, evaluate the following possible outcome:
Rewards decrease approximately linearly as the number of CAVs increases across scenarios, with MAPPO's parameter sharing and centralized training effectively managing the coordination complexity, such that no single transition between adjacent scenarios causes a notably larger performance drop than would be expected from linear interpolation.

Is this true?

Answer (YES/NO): NO